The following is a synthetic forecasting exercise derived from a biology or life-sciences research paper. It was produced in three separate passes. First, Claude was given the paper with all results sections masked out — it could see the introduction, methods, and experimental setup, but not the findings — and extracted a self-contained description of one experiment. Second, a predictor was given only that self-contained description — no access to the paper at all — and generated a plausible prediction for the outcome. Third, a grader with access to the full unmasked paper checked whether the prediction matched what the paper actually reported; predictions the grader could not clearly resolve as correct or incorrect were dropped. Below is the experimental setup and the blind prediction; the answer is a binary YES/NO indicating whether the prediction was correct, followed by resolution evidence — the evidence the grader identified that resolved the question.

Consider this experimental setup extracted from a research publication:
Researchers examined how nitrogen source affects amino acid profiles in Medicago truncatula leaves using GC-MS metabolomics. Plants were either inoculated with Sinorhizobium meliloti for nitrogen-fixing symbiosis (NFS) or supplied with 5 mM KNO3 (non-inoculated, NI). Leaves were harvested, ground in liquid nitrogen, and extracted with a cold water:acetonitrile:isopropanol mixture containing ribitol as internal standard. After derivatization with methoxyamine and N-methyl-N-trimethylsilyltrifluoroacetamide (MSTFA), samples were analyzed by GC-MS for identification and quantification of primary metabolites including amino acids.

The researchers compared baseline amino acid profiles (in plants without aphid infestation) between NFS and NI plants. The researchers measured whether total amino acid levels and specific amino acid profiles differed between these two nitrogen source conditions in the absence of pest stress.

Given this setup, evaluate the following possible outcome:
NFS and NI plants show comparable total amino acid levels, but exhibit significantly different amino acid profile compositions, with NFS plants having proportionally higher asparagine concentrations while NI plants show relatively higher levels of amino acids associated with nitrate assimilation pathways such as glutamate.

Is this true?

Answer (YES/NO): NO